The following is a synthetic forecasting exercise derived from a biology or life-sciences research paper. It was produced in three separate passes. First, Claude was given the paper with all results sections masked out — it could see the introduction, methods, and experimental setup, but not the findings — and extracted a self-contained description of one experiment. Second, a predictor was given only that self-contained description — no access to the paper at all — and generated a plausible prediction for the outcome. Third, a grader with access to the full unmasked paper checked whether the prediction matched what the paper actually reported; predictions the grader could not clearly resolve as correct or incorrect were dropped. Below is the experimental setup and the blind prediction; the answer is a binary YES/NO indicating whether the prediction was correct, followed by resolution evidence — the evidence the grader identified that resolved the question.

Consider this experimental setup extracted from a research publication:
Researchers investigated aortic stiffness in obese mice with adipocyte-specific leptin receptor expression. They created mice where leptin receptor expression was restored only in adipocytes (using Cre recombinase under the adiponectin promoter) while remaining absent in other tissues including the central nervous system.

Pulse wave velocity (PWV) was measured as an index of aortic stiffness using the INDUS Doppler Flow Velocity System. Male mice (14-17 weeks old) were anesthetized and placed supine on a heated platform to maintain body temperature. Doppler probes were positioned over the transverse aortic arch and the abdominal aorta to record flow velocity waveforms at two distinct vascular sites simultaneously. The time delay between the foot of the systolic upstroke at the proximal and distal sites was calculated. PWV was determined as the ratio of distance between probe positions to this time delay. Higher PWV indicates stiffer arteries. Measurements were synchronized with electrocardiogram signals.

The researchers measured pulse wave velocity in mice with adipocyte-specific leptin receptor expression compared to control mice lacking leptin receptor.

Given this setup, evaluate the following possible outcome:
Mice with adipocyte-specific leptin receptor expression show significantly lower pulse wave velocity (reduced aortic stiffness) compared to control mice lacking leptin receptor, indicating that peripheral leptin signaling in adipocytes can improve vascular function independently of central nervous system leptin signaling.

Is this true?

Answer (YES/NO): YES